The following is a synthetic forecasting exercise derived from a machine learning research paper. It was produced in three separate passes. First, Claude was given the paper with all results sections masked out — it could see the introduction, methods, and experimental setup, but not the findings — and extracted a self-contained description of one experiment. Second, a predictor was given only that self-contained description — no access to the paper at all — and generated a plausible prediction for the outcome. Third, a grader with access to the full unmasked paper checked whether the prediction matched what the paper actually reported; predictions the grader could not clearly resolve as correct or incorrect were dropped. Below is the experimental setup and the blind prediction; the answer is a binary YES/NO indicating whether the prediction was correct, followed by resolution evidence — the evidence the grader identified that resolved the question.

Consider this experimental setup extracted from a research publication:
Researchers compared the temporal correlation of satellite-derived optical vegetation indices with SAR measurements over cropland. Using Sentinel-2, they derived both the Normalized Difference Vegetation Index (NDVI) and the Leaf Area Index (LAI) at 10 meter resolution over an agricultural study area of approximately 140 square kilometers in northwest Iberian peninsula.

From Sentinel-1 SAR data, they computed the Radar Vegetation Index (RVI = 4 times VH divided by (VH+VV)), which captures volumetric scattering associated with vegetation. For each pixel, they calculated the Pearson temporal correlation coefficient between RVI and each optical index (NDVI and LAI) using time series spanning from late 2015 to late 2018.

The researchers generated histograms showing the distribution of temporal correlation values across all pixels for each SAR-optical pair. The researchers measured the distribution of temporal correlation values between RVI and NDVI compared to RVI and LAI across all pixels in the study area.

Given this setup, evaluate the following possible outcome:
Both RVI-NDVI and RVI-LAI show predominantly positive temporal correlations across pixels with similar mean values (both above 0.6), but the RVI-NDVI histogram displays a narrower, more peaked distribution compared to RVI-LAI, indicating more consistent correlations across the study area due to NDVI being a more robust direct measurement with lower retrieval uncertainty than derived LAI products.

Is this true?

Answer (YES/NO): NO